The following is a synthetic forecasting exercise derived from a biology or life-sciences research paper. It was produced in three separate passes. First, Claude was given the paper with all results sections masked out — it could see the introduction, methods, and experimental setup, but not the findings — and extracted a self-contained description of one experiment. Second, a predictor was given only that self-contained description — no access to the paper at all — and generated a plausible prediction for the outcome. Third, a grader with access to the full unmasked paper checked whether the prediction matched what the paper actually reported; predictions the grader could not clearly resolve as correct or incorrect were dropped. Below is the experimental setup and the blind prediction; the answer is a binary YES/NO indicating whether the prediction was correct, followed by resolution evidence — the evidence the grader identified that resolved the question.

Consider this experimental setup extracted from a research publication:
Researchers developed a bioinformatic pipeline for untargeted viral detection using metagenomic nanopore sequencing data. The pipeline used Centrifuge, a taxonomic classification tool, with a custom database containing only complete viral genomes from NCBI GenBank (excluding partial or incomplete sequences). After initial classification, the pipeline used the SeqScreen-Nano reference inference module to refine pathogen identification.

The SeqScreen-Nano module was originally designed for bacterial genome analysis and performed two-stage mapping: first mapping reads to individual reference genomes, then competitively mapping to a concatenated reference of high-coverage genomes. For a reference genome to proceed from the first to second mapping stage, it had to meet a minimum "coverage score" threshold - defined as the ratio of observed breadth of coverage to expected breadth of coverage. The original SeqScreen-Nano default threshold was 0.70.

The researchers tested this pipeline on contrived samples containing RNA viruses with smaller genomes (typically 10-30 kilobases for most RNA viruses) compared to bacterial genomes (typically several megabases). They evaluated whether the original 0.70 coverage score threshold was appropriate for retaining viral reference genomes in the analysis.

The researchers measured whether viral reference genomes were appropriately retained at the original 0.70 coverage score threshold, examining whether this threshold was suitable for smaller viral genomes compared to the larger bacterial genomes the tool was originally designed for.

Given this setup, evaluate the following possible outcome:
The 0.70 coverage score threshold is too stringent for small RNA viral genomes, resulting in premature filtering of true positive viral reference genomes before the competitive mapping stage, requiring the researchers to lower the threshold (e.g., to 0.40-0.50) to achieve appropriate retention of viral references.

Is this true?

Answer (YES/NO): NO